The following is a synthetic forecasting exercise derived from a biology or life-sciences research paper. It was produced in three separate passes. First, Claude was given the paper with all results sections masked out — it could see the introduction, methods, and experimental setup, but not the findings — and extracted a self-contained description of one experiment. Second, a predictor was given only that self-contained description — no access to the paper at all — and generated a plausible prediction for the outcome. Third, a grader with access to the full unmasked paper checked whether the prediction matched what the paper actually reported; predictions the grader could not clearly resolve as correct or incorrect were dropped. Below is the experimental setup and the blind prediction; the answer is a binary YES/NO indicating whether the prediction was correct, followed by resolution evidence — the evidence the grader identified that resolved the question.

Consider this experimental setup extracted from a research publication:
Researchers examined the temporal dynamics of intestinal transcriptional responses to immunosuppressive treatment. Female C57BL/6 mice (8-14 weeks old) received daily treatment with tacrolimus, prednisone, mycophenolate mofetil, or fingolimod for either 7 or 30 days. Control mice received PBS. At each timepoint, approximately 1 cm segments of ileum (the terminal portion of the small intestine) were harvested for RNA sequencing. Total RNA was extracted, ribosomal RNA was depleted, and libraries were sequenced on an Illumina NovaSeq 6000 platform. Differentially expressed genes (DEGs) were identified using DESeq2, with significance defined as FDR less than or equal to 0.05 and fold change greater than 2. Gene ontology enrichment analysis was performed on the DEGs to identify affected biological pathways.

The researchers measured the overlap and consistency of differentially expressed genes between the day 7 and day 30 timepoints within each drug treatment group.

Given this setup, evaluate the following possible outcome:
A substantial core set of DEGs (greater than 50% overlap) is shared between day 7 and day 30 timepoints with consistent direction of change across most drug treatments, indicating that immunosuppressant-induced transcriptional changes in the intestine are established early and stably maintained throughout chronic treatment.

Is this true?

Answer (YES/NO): NO